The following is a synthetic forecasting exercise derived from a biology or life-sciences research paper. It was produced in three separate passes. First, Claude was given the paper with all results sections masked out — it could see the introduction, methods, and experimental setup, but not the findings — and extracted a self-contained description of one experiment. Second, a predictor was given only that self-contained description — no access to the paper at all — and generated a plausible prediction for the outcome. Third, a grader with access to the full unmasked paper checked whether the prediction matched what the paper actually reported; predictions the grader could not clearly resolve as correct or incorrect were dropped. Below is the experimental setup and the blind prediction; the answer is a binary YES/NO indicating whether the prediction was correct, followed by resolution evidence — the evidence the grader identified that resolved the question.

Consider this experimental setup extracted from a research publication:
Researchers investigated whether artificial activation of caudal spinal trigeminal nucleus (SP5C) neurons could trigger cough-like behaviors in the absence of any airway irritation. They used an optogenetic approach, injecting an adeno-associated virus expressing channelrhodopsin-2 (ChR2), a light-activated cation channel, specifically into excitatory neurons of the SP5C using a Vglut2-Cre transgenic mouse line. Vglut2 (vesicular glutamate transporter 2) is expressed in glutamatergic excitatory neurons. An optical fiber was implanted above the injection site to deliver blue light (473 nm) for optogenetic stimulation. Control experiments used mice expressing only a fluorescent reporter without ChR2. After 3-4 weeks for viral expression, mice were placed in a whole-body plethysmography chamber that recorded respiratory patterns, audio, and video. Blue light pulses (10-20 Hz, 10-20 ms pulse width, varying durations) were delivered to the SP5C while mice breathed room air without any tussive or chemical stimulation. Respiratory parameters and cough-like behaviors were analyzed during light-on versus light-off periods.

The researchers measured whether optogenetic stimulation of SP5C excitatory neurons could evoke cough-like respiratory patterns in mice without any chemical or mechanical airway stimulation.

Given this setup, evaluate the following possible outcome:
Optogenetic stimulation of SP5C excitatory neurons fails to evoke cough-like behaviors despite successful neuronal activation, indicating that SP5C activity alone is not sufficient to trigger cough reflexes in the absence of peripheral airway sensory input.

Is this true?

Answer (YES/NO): NO